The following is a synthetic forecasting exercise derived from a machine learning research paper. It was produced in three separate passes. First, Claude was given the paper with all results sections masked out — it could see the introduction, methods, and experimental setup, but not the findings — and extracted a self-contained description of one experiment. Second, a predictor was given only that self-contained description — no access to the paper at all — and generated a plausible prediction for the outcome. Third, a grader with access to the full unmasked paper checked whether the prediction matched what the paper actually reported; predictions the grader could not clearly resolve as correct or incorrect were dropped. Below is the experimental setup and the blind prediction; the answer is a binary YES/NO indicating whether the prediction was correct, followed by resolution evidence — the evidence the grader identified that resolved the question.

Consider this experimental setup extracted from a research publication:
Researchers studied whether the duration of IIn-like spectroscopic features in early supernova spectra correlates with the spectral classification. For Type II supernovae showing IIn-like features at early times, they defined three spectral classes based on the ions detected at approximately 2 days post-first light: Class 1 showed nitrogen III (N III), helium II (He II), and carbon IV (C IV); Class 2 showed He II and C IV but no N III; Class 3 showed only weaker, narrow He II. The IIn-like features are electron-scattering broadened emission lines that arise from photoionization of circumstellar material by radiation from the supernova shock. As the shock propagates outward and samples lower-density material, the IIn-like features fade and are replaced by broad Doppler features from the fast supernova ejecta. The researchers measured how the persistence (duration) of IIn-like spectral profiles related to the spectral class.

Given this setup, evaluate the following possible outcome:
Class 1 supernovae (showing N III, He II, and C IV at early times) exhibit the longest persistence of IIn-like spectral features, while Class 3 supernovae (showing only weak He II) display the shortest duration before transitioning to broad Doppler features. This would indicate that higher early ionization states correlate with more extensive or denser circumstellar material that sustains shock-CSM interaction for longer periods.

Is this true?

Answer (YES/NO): YES